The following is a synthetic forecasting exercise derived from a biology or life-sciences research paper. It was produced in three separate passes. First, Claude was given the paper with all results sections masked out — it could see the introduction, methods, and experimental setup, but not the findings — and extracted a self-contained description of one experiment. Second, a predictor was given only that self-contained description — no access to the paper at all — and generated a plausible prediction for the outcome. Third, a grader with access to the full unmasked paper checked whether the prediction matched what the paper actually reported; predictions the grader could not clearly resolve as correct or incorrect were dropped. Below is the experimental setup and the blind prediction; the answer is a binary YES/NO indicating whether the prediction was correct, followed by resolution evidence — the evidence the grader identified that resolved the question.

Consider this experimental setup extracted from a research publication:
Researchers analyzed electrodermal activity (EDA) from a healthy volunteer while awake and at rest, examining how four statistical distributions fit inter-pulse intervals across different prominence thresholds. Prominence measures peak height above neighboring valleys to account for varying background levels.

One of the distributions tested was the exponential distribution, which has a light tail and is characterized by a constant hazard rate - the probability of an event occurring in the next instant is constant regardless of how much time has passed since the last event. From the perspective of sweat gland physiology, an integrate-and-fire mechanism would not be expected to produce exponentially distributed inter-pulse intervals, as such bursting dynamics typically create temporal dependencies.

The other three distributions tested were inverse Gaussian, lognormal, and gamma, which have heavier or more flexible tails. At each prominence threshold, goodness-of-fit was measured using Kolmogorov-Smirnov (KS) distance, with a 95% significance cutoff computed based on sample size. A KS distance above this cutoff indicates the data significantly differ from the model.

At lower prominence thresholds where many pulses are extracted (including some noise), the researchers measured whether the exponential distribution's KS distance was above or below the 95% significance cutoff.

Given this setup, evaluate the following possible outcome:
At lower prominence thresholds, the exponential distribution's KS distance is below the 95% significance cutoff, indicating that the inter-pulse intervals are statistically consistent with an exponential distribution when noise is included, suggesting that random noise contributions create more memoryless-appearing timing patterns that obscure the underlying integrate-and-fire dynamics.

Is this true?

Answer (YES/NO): NO